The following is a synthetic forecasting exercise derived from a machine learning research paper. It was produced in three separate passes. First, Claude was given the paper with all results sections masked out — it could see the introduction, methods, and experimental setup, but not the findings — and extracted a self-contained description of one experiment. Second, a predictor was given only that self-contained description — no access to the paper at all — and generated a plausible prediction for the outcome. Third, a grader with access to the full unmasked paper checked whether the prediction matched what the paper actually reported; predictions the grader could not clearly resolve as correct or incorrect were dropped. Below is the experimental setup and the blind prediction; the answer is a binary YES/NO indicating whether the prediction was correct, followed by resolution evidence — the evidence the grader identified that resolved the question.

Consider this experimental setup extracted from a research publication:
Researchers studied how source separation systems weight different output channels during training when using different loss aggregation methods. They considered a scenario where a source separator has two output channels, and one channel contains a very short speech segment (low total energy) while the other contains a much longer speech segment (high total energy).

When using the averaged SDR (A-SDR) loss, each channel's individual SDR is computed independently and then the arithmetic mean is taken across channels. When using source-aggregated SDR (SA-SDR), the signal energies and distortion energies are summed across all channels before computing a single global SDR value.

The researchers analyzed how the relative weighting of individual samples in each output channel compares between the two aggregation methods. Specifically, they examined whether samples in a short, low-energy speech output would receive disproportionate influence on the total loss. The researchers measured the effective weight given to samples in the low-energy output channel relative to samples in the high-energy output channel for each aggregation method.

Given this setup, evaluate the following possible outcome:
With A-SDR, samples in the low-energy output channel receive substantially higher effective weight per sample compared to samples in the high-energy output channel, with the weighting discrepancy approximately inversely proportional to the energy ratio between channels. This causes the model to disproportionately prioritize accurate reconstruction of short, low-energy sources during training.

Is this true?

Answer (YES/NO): YES